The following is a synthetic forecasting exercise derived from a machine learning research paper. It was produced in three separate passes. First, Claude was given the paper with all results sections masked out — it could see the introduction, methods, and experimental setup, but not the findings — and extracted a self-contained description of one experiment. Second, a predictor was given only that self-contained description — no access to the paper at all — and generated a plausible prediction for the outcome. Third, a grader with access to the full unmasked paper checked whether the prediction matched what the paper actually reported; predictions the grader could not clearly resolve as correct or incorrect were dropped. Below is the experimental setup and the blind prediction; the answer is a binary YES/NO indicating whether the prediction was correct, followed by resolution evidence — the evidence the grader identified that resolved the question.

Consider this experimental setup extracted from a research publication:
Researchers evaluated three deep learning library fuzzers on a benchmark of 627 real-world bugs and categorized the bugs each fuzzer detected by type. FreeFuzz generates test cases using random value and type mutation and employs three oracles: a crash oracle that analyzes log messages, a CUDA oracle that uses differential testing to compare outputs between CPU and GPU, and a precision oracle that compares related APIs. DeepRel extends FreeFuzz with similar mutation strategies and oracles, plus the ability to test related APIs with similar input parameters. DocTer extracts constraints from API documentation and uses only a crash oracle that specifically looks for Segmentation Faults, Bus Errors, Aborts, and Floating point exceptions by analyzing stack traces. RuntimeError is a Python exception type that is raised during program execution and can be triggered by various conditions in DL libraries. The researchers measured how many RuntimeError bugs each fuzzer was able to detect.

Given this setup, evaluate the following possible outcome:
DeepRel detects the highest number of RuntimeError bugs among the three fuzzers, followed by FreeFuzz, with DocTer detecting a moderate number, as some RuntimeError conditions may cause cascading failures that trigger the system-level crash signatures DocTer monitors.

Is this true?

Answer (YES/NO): NO